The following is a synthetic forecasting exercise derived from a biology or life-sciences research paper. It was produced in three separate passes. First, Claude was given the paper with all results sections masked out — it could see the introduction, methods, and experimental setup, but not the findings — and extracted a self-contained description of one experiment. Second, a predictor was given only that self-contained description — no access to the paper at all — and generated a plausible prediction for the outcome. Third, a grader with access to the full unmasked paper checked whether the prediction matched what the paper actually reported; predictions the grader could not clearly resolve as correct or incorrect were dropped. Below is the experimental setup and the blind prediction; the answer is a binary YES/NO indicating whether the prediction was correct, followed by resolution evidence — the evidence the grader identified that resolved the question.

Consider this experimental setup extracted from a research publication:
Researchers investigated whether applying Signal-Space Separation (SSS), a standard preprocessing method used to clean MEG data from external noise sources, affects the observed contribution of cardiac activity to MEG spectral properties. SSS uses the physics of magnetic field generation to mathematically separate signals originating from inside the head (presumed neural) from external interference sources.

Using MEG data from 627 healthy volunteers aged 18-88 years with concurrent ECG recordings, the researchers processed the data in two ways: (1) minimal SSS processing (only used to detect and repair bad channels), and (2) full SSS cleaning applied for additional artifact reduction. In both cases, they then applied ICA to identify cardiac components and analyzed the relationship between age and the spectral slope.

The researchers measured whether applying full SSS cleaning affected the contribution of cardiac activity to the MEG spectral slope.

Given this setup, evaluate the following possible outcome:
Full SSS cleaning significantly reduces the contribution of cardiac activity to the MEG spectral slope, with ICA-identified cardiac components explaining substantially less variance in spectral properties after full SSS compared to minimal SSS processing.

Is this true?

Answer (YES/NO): NO